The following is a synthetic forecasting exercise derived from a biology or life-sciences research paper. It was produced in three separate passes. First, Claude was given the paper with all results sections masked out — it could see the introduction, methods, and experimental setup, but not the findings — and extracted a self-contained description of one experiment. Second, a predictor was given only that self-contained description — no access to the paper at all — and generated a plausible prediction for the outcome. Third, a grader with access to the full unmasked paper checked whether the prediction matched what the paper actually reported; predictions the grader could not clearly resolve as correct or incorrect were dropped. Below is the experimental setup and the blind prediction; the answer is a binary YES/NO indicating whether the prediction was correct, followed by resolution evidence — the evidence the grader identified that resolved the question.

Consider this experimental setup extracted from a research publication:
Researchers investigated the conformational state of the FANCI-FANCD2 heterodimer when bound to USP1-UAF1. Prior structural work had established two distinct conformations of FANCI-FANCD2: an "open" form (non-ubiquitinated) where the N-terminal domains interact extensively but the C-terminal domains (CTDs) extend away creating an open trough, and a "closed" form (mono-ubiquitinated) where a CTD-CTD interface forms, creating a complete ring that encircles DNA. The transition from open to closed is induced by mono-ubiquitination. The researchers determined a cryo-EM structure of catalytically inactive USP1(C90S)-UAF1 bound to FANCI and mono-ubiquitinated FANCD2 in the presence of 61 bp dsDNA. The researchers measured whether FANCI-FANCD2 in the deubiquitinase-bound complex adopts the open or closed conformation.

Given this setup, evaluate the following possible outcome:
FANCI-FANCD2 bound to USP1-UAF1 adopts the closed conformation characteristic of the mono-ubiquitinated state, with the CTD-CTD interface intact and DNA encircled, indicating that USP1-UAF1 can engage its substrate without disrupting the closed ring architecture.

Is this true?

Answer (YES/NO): YES